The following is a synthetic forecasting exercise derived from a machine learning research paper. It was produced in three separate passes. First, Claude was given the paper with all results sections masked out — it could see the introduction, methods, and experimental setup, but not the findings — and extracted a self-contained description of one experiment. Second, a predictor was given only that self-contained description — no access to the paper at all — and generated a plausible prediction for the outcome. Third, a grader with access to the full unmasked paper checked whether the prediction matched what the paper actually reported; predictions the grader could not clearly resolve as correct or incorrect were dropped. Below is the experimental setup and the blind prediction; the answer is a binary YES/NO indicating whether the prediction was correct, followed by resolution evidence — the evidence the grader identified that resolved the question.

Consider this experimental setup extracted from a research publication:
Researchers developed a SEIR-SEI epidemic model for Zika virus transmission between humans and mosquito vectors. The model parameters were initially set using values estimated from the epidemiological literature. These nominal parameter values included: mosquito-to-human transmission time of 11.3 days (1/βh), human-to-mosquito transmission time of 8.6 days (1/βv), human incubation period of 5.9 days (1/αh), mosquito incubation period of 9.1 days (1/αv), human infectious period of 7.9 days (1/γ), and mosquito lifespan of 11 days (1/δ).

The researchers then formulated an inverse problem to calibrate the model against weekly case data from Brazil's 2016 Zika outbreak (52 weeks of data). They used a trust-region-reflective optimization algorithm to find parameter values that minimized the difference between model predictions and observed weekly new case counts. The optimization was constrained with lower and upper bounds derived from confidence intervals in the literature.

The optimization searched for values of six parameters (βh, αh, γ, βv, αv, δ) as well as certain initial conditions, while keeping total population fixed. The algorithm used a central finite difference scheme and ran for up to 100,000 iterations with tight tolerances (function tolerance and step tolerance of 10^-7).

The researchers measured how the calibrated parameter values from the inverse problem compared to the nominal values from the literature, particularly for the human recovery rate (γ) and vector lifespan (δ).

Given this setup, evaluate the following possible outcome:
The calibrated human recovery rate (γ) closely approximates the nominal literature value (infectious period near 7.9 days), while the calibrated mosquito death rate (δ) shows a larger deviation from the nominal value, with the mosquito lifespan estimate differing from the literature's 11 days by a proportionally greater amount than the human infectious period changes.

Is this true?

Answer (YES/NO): NO